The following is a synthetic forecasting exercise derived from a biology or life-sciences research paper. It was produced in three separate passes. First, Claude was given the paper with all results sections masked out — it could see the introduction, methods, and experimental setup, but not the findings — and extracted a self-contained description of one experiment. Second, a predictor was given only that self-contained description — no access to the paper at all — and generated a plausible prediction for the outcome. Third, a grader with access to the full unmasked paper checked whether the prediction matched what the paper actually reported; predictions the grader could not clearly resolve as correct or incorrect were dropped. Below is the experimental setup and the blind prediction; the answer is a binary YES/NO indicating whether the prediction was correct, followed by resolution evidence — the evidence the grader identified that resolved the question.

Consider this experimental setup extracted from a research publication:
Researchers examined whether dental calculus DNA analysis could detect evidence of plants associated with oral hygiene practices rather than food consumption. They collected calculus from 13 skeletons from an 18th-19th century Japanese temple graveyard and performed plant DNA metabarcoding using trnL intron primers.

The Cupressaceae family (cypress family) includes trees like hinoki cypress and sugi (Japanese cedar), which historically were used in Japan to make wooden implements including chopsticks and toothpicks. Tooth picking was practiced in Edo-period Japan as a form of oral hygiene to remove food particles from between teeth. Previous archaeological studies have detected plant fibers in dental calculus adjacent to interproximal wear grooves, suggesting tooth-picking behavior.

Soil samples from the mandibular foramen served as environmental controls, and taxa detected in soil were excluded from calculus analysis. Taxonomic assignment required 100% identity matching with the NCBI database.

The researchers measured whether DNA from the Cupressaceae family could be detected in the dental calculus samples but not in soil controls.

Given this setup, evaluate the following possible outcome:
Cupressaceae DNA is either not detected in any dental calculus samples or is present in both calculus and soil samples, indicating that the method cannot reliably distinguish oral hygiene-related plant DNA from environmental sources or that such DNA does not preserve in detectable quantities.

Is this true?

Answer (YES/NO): NO